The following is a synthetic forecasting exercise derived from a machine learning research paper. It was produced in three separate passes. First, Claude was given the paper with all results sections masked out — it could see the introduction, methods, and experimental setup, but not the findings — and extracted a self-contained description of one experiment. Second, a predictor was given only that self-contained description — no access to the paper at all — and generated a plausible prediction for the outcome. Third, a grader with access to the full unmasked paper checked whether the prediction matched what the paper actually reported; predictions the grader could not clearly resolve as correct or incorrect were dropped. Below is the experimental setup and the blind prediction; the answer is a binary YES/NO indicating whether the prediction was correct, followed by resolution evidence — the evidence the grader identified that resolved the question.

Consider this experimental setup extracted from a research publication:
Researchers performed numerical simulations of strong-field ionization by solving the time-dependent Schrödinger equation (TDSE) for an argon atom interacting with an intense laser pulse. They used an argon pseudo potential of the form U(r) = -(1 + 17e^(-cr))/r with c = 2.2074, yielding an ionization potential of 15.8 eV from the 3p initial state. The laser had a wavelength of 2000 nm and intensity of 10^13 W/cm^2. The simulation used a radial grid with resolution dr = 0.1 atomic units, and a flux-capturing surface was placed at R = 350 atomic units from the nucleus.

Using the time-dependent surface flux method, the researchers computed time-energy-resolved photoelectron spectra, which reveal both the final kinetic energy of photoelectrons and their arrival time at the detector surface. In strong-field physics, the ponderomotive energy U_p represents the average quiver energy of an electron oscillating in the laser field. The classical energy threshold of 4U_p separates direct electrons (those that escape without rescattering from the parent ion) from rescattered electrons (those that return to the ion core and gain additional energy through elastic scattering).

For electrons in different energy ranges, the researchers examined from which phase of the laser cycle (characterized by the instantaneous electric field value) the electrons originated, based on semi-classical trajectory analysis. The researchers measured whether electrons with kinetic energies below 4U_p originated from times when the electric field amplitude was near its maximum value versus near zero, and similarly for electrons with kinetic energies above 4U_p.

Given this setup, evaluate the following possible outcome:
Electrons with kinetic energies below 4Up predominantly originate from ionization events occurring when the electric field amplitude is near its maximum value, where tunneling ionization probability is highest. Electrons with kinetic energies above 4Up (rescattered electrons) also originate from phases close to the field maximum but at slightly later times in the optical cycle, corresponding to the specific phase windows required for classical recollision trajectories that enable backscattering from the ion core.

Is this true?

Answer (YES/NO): NO